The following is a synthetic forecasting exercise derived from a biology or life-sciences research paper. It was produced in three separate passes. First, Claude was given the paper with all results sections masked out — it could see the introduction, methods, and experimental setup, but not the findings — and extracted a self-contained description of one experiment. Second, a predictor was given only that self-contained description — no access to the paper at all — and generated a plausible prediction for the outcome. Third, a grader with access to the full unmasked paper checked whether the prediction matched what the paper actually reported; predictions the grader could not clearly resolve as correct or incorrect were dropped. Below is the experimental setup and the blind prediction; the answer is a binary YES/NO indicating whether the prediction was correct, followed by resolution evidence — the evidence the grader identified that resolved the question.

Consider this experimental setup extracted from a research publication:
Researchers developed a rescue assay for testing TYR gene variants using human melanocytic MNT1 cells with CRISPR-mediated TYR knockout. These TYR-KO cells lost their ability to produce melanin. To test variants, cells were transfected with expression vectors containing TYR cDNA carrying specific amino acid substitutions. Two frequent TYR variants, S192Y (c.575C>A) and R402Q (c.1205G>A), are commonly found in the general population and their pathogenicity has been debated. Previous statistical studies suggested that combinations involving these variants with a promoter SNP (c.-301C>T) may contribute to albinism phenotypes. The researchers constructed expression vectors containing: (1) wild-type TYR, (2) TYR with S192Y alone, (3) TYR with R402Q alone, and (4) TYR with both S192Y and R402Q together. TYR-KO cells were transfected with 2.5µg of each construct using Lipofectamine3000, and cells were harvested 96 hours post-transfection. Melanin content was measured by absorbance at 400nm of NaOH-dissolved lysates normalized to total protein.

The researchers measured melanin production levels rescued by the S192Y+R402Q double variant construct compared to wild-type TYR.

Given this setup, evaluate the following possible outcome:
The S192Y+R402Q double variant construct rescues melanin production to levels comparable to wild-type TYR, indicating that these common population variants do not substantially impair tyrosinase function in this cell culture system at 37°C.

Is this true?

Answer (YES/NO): NO